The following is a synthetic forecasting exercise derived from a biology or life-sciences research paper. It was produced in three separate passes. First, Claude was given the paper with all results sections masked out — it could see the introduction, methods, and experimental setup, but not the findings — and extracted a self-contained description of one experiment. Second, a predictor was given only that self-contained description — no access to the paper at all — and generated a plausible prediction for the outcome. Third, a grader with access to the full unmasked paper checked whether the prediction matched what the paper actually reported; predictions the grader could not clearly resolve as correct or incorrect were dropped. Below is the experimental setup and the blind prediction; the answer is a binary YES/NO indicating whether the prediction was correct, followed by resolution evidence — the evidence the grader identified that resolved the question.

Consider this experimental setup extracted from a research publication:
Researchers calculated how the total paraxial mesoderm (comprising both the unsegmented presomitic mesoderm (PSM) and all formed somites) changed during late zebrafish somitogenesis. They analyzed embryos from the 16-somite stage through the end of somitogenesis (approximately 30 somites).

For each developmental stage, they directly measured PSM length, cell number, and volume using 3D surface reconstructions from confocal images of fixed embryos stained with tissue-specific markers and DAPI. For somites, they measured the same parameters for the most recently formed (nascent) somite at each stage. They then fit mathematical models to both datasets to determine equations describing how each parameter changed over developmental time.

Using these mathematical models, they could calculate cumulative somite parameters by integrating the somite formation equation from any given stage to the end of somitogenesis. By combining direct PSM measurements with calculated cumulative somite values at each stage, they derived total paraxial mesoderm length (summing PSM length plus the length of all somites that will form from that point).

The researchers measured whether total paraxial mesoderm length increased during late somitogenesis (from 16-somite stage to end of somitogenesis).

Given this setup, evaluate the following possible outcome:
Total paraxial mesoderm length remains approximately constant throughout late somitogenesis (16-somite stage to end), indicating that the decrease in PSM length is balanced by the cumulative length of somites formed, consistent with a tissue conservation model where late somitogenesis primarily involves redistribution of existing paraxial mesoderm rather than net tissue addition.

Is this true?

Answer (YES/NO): NO